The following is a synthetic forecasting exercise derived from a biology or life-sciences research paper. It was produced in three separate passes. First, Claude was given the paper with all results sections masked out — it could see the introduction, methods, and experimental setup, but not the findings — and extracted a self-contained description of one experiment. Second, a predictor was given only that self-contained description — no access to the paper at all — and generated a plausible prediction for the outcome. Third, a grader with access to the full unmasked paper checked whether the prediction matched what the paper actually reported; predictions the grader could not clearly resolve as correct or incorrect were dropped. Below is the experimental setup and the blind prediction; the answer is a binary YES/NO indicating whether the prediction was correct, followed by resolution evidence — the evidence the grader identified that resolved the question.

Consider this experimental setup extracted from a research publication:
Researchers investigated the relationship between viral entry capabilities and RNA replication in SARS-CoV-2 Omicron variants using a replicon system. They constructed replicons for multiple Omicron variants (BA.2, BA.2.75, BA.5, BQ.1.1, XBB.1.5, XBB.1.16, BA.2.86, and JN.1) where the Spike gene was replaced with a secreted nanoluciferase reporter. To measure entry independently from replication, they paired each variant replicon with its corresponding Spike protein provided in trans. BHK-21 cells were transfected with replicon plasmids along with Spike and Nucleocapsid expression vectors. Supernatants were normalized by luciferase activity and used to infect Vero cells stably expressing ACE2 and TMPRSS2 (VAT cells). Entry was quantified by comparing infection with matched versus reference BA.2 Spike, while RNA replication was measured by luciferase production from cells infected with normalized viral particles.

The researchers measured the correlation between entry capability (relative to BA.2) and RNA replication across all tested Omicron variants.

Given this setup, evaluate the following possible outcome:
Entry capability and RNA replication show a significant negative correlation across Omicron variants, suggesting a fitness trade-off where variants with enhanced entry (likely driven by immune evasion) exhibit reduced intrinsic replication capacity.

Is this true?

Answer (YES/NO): YES